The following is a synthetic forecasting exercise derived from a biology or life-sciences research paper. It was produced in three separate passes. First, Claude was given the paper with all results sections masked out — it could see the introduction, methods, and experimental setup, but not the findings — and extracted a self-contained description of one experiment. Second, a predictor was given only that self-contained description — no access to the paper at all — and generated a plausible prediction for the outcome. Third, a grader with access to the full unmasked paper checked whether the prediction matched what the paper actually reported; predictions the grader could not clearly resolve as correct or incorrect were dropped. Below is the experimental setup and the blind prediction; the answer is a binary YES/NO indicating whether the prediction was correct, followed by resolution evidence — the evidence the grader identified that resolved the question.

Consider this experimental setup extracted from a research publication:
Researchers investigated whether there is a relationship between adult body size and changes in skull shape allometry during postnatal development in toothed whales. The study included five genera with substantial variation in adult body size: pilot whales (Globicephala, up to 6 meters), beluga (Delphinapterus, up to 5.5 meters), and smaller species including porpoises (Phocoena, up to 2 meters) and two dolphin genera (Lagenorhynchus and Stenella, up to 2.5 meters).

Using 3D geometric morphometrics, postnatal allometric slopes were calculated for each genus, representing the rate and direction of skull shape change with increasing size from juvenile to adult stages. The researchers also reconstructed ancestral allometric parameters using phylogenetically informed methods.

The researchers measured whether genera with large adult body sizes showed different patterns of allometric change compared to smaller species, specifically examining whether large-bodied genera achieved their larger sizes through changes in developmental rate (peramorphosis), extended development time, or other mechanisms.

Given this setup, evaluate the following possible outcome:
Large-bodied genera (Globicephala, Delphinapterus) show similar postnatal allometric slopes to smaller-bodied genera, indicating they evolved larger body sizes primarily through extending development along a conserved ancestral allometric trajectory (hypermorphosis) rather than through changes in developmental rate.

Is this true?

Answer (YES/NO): NO